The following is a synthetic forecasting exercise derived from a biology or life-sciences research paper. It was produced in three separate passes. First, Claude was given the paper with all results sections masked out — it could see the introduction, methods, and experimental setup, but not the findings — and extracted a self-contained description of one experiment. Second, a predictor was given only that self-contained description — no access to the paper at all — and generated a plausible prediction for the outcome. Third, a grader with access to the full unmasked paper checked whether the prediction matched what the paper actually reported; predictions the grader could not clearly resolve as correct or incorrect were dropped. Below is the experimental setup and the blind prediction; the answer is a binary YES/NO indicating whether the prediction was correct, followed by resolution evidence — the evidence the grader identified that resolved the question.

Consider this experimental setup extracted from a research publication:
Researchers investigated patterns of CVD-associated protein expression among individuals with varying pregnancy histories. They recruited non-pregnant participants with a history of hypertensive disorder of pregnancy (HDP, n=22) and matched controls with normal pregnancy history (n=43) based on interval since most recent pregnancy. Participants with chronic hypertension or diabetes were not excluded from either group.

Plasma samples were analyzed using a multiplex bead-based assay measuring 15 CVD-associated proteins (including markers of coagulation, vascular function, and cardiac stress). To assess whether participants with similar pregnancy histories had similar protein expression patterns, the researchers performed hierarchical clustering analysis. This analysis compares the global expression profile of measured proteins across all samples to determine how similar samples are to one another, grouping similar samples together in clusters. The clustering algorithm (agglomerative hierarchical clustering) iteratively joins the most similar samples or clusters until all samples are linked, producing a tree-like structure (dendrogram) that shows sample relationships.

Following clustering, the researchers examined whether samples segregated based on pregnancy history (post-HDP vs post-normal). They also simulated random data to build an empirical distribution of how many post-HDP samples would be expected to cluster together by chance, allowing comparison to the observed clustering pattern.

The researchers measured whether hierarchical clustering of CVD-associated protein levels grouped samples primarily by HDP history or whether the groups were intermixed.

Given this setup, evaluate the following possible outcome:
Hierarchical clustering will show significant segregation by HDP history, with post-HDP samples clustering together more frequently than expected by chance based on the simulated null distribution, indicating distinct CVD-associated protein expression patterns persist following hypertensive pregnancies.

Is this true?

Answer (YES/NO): YES